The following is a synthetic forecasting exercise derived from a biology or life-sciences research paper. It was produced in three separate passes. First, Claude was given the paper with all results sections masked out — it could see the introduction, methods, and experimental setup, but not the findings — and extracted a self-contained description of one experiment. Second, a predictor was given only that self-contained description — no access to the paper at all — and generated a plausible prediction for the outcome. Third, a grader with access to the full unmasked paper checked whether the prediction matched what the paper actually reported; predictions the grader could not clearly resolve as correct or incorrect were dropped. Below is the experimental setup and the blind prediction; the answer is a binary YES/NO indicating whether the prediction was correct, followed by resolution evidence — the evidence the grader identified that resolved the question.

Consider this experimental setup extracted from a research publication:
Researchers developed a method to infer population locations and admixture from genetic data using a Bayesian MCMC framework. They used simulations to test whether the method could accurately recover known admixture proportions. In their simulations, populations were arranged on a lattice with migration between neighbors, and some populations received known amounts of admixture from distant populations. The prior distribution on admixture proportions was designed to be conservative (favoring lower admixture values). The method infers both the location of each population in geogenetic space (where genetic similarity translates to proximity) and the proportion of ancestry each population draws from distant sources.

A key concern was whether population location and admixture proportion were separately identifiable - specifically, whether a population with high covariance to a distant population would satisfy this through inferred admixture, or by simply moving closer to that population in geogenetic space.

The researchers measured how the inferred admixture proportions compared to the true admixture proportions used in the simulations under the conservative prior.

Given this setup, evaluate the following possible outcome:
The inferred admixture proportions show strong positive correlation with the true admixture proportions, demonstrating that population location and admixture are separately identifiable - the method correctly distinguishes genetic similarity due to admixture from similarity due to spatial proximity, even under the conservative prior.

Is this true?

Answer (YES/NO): NO